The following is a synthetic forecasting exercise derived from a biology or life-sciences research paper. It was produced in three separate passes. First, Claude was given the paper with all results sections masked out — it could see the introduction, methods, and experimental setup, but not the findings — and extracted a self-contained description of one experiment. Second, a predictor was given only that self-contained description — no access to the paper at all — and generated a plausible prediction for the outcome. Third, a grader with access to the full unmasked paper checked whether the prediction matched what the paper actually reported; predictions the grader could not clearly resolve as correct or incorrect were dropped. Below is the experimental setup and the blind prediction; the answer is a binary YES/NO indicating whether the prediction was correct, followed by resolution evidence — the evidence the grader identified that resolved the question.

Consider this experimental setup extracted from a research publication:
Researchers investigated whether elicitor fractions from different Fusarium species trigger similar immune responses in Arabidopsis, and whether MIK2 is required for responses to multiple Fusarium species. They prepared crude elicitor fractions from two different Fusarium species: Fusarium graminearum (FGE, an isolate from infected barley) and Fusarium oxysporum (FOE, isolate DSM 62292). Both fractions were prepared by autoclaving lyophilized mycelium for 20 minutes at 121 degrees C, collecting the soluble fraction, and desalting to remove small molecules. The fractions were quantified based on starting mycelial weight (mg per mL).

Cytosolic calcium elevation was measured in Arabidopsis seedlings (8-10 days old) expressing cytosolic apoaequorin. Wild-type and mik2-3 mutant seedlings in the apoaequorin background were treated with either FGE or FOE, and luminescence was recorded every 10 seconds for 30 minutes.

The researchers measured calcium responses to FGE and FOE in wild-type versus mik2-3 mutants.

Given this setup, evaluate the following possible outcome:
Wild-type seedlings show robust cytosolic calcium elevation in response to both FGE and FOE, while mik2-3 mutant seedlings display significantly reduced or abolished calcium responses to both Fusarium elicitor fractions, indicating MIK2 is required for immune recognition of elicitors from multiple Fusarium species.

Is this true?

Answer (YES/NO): NO